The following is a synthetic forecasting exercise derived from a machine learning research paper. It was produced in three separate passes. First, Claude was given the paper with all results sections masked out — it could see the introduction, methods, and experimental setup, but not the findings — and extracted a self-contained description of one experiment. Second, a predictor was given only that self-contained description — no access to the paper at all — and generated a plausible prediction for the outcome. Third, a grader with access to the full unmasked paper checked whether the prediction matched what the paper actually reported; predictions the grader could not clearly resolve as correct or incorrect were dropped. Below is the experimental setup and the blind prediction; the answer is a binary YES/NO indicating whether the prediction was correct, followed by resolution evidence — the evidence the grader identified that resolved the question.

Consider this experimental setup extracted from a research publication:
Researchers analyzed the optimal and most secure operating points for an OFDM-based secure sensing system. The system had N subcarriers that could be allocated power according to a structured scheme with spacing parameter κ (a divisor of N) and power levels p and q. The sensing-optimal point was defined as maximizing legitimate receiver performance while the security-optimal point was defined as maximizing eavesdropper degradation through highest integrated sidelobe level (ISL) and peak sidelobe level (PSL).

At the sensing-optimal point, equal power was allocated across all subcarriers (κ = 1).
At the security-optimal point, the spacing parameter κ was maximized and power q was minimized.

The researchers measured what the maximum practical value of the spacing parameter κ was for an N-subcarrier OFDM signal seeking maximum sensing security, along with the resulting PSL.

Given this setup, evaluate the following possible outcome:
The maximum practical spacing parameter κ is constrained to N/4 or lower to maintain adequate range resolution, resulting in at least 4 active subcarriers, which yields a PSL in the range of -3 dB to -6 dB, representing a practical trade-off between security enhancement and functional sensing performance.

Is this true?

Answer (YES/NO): NO